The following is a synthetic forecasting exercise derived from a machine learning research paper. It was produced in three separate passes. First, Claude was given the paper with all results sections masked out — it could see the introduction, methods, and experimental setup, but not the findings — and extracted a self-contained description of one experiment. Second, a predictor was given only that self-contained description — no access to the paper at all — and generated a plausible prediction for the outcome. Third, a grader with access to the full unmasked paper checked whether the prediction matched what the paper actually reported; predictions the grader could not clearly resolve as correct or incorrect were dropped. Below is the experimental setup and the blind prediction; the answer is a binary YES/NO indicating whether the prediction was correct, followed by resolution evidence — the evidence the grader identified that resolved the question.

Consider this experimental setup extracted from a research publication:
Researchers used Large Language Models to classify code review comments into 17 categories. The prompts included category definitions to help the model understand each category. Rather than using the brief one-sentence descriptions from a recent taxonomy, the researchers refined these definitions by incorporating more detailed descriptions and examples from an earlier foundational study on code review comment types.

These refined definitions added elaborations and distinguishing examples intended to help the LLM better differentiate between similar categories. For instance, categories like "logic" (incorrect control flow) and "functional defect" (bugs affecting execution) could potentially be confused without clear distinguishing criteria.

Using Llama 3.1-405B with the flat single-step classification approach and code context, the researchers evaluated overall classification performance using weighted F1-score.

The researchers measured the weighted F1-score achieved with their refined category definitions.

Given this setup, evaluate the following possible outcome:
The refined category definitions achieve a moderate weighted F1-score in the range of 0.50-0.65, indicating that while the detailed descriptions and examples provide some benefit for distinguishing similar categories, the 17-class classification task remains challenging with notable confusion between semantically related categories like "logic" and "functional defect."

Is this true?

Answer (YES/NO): NO